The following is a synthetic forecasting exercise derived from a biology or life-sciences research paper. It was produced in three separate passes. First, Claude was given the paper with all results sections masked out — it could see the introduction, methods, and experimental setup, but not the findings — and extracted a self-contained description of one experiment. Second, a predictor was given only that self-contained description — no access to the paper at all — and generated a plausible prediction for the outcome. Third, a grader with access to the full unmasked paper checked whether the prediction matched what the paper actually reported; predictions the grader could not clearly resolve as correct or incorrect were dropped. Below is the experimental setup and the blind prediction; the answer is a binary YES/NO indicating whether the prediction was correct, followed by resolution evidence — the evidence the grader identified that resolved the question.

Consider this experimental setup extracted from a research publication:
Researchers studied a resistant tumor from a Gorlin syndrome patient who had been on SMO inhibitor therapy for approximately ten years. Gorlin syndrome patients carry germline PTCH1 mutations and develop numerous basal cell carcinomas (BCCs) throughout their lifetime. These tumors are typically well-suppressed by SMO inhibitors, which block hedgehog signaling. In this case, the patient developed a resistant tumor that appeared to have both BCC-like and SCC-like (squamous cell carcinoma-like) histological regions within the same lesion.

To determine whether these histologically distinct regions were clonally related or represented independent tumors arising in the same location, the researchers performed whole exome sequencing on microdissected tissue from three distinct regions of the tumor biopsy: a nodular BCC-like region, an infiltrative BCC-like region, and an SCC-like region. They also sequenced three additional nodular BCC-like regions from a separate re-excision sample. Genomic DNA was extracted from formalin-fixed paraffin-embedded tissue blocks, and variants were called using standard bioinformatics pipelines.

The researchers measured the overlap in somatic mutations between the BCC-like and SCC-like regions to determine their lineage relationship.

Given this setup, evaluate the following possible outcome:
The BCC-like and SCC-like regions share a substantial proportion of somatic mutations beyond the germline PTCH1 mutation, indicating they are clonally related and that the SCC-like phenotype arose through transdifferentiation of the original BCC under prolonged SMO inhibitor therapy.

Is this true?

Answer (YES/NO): YES